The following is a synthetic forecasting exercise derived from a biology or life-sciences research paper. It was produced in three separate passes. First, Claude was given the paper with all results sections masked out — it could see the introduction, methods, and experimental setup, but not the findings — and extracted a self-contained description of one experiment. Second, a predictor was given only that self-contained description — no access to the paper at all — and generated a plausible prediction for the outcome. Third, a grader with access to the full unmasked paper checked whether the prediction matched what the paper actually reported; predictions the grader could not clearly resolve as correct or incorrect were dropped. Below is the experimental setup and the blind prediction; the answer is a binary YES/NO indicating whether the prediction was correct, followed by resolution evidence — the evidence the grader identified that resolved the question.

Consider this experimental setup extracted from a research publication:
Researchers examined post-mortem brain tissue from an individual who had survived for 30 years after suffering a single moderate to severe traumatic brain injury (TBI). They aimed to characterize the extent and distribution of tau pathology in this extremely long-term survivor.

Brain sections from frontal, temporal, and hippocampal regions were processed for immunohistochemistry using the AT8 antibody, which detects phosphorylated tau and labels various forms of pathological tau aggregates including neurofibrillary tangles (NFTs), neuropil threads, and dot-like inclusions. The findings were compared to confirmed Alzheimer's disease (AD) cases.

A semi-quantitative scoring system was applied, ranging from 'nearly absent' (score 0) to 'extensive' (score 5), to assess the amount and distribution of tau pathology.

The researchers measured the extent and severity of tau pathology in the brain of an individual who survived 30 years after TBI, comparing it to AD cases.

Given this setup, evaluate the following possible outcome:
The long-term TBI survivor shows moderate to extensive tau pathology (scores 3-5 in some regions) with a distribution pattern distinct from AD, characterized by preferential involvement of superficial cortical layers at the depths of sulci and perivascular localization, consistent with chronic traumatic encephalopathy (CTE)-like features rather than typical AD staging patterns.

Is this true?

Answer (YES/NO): NO